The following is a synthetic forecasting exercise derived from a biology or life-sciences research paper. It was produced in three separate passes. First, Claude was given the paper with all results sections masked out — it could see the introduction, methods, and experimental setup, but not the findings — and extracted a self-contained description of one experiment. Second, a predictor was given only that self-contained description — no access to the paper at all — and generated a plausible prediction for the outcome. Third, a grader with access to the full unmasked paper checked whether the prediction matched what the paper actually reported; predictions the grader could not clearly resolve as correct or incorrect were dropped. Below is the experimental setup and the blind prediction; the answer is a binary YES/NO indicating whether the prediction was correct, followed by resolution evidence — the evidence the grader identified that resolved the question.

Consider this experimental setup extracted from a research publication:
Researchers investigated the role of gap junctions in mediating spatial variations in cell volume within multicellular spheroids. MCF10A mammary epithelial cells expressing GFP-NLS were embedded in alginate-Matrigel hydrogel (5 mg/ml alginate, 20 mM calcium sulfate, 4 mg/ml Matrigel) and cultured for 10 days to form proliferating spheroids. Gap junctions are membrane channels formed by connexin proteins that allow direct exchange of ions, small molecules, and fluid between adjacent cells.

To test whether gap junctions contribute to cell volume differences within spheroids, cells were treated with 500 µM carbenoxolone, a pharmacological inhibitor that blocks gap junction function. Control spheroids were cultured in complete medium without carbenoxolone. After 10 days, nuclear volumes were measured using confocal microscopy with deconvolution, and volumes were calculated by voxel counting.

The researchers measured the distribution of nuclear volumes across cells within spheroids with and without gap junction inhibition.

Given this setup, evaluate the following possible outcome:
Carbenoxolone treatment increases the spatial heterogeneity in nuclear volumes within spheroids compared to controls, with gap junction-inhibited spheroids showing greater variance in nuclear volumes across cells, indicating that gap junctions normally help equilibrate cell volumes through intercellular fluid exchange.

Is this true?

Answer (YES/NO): NO